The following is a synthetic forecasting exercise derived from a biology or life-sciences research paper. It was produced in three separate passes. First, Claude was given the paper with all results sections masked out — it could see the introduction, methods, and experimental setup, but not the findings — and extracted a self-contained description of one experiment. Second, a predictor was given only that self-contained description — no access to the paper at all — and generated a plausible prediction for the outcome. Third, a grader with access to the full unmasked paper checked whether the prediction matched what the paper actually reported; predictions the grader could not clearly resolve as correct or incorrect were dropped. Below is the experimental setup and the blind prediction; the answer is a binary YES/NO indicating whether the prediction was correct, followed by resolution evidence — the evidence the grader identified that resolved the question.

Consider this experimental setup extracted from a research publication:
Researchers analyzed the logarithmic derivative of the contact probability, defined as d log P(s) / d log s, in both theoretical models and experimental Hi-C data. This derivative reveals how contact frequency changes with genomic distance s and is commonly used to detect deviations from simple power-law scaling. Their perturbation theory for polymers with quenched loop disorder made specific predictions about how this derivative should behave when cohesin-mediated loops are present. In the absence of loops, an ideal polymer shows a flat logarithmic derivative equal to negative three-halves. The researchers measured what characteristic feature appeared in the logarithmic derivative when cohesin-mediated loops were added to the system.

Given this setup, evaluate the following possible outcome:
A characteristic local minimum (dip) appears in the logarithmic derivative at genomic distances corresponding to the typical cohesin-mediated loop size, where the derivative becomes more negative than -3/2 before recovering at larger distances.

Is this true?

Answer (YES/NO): NO